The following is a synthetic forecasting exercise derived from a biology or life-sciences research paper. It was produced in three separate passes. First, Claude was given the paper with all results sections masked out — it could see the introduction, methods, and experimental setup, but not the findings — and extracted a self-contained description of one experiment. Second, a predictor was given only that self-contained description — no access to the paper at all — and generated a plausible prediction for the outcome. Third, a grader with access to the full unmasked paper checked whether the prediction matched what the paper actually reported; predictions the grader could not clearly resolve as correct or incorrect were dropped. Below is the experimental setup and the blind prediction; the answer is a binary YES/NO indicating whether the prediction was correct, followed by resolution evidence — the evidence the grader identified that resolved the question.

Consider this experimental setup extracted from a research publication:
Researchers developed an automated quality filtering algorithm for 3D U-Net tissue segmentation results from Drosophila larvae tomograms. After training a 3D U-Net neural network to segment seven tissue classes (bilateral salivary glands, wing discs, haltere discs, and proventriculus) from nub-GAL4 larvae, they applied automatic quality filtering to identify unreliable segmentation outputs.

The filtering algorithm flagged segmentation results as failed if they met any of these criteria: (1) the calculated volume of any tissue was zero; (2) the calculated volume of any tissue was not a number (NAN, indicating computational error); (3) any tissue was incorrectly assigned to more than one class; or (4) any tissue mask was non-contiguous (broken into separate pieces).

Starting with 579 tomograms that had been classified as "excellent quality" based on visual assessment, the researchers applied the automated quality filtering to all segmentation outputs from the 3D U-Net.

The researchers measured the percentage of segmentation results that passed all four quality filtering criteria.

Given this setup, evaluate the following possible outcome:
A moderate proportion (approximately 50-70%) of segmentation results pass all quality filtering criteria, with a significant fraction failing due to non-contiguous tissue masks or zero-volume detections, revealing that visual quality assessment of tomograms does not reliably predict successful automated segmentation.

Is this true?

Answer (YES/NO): NO